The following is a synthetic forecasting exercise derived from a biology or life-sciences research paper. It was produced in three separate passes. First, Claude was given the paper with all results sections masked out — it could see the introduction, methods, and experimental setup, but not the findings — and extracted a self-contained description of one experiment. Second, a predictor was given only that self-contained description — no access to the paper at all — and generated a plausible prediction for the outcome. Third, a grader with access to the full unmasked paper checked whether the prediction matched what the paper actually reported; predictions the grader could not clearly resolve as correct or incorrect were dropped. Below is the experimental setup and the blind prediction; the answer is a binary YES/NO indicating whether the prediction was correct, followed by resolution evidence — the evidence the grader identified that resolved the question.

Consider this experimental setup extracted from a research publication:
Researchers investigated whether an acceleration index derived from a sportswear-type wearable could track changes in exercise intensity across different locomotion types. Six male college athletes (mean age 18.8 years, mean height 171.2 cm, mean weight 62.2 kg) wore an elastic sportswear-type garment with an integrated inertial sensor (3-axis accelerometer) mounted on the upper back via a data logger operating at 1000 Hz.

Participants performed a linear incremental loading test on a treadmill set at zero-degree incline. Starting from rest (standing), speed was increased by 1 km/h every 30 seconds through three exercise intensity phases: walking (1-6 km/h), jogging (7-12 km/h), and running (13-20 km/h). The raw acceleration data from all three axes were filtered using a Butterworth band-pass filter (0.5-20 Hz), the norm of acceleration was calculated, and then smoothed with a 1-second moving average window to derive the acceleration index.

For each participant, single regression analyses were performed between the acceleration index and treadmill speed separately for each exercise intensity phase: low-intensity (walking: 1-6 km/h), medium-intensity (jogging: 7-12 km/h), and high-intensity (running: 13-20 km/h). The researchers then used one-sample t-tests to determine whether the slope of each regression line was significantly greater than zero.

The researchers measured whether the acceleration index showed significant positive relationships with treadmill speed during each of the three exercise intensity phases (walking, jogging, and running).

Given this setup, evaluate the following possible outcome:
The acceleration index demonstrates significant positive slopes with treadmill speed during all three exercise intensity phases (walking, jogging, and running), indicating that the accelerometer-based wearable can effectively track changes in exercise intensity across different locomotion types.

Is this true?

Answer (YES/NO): YES